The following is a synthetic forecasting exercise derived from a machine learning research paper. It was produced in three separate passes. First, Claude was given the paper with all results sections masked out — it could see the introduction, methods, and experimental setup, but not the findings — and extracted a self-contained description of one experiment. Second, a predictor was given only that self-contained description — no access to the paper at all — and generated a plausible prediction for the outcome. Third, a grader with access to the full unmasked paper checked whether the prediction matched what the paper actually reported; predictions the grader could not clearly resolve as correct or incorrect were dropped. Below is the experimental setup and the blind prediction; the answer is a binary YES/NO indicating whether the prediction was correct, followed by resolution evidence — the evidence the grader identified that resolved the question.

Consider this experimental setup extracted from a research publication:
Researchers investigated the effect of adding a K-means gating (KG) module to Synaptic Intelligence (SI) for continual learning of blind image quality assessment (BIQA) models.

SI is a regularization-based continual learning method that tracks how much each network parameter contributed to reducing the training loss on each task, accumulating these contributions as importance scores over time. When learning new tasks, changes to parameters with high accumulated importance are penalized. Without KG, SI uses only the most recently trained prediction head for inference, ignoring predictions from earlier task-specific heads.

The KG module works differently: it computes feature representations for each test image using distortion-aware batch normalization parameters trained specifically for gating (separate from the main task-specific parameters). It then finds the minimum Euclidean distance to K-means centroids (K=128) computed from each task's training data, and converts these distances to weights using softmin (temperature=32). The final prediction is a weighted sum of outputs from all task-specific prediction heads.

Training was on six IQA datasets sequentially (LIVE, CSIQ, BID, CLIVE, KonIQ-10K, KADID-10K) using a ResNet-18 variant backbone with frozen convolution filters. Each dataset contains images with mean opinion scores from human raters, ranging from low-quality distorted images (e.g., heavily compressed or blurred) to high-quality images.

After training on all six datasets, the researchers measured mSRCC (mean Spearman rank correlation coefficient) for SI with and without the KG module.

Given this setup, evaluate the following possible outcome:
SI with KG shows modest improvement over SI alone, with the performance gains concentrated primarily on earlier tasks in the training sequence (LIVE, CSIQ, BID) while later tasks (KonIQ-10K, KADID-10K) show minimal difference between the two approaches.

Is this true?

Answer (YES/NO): NO